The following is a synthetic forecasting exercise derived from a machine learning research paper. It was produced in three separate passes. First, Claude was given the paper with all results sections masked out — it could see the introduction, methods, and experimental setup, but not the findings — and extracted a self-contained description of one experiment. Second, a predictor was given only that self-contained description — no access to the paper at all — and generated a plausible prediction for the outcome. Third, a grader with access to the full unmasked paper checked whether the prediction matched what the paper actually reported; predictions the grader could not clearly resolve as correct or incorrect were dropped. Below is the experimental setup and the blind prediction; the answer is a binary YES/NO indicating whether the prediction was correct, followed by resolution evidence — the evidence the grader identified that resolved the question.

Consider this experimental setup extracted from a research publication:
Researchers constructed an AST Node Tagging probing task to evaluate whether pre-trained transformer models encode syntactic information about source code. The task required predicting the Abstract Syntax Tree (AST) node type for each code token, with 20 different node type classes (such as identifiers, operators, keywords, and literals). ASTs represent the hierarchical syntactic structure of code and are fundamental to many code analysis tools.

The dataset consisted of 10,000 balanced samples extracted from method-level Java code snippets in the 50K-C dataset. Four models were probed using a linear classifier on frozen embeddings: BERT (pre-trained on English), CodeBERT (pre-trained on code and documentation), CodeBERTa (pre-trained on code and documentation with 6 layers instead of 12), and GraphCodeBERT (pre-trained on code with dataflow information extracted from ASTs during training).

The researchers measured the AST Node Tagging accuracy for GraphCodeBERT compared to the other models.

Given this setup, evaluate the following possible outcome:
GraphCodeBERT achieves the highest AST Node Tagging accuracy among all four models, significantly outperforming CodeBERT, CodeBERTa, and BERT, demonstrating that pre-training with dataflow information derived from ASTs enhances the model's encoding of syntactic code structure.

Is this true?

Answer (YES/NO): NO